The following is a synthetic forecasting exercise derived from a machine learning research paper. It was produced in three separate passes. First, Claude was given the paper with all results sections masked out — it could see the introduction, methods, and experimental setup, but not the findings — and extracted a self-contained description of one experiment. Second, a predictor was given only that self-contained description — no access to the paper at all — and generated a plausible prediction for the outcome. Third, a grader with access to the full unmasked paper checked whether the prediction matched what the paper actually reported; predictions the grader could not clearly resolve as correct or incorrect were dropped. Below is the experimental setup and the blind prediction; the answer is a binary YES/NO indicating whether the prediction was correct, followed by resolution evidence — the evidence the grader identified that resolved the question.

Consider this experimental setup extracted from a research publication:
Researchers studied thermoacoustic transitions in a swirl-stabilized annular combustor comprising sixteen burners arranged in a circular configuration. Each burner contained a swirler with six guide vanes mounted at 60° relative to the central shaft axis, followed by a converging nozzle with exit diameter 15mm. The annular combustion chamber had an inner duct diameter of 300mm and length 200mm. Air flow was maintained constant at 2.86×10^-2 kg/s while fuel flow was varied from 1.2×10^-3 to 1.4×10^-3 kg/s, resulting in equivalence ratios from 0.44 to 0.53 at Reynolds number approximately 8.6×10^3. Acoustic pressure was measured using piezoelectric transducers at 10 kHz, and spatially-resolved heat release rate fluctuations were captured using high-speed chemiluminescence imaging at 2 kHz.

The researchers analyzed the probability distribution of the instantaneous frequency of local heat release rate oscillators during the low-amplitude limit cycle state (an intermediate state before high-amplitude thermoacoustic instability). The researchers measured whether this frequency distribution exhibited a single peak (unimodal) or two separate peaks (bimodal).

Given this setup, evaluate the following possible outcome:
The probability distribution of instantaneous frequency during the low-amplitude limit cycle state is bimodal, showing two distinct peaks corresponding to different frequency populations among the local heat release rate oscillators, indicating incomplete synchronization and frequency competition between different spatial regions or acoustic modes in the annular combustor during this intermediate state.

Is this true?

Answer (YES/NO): YES